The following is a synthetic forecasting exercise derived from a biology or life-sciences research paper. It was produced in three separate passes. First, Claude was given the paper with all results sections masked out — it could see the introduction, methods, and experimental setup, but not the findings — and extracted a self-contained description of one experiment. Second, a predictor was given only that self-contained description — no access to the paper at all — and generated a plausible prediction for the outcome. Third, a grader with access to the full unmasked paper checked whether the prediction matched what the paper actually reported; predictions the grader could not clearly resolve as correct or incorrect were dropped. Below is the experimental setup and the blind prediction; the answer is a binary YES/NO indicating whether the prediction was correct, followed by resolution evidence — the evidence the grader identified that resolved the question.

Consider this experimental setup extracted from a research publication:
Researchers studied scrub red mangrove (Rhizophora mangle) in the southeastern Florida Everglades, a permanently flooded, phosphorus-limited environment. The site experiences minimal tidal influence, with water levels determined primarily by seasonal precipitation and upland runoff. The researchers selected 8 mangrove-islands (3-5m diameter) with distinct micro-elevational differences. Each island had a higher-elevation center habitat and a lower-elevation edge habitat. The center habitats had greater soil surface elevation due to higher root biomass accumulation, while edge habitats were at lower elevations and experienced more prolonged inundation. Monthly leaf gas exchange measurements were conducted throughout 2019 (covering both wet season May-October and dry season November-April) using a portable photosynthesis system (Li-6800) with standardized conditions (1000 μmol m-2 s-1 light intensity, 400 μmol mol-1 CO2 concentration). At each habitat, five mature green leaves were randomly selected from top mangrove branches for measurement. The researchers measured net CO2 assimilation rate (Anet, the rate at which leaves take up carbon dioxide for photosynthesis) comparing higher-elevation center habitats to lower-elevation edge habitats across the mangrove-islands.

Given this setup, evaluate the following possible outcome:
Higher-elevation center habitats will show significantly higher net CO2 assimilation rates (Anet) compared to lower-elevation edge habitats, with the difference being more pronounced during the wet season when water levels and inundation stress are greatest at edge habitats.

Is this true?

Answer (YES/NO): NO